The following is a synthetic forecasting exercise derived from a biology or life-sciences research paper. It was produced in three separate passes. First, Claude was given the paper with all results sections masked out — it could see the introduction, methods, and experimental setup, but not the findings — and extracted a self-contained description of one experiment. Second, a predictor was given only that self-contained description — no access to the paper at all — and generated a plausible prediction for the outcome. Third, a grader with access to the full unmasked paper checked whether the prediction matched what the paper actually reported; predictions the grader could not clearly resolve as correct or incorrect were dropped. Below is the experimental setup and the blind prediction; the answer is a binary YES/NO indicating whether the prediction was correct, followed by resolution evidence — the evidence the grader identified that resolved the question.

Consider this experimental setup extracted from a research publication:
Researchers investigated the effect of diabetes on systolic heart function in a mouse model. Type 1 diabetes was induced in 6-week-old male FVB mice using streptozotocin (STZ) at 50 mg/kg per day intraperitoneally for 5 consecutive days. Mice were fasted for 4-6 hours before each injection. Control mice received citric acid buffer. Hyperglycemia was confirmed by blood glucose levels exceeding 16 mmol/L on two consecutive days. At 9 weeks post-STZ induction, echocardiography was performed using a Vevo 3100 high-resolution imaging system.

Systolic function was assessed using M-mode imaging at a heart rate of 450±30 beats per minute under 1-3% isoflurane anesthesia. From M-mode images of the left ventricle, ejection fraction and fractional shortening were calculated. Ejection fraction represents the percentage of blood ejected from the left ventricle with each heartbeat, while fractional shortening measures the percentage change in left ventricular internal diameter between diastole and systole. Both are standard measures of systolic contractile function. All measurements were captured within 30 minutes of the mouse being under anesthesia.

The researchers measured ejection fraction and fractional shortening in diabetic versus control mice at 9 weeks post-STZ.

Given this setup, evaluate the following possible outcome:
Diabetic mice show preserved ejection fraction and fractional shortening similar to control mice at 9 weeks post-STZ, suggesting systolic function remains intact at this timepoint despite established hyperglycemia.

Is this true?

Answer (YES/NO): YES